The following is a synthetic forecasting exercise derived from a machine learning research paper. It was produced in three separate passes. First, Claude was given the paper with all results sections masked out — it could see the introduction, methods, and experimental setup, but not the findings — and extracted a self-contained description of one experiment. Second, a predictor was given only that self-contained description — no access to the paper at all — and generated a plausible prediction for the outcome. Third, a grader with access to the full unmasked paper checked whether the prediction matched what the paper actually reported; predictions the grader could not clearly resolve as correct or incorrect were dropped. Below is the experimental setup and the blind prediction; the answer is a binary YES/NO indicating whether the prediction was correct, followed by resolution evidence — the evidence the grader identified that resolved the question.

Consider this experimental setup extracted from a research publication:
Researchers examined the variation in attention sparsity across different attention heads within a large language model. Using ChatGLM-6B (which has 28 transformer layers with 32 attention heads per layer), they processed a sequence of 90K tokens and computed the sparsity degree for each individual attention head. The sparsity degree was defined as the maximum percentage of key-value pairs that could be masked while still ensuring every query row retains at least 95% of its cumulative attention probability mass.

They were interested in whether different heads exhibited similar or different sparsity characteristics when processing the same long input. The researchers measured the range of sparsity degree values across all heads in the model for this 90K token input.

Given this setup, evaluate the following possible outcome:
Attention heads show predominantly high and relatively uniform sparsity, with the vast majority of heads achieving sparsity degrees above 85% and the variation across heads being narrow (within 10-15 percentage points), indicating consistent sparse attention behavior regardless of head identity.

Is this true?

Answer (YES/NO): NO